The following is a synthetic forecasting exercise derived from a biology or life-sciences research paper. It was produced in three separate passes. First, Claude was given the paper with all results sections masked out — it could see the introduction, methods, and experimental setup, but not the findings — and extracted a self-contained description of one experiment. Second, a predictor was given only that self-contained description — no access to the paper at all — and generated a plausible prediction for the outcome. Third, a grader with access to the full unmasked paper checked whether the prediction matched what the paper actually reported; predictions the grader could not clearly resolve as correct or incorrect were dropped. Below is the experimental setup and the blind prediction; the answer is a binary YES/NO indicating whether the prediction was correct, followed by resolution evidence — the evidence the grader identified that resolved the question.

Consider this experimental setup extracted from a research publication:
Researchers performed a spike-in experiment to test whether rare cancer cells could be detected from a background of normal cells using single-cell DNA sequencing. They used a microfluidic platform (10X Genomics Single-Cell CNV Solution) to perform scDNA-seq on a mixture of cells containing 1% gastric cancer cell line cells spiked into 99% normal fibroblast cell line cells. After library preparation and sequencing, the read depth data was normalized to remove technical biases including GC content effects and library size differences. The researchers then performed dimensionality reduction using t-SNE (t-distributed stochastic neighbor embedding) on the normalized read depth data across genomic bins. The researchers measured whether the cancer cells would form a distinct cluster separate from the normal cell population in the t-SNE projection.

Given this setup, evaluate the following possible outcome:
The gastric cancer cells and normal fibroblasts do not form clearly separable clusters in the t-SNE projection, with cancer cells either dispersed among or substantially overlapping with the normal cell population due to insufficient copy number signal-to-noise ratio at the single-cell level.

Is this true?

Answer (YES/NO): NO